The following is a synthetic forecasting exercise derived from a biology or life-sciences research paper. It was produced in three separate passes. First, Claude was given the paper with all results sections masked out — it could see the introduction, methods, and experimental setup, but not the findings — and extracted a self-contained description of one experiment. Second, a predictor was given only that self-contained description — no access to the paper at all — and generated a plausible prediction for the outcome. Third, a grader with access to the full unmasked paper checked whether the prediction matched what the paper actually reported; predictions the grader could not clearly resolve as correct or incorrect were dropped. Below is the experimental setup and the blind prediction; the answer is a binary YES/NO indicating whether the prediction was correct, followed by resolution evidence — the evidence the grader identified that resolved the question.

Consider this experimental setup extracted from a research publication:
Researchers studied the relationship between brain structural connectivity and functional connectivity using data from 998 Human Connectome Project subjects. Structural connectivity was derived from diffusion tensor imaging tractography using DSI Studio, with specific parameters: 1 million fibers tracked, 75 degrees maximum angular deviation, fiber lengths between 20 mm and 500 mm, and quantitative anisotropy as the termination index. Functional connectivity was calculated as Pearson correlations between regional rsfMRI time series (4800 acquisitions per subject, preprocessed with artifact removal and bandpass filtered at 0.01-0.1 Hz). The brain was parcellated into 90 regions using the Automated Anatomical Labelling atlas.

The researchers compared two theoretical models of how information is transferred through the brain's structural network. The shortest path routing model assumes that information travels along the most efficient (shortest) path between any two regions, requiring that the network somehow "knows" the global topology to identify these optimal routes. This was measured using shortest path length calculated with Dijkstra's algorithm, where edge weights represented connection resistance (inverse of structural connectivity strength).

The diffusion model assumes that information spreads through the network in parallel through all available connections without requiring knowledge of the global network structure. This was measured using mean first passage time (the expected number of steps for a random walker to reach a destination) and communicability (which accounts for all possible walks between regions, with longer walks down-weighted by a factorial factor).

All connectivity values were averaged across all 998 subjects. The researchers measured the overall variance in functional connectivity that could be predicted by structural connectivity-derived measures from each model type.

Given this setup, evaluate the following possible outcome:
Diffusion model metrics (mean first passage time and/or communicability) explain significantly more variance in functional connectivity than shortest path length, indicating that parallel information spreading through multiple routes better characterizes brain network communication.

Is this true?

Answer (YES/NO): YES